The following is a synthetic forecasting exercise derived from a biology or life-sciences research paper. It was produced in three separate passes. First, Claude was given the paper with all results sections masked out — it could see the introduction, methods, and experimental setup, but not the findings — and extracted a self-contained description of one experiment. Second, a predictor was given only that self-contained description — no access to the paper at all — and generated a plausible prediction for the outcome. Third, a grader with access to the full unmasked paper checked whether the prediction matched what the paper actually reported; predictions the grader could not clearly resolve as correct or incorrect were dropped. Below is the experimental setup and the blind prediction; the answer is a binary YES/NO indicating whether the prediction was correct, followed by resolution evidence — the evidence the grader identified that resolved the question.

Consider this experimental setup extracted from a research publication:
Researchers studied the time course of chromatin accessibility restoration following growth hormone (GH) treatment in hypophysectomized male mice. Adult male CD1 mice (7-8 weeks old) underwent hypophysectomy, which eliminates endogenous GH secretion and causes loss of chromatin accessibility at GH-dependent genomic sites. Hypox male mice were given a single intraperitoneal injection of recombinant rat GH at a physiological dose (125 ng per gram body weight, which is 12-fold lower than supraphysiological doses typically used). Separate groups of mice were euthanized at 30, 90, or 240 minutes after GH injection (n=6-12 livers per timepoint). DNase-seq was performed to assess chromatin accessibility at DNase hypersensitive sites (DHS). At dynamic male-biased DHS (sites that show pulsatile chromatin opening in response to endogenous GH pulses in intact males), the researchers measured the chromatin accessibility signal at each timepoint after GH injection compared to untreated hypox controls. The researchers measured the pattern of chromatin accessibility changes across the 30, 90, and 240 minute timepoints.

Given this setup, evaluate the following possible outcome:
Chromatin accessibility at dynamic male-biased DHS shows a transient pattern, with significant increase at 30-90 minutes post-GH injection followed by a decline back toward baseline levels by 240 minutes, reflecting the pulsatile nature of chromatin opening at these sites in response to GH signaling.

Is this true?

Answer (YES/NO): YES